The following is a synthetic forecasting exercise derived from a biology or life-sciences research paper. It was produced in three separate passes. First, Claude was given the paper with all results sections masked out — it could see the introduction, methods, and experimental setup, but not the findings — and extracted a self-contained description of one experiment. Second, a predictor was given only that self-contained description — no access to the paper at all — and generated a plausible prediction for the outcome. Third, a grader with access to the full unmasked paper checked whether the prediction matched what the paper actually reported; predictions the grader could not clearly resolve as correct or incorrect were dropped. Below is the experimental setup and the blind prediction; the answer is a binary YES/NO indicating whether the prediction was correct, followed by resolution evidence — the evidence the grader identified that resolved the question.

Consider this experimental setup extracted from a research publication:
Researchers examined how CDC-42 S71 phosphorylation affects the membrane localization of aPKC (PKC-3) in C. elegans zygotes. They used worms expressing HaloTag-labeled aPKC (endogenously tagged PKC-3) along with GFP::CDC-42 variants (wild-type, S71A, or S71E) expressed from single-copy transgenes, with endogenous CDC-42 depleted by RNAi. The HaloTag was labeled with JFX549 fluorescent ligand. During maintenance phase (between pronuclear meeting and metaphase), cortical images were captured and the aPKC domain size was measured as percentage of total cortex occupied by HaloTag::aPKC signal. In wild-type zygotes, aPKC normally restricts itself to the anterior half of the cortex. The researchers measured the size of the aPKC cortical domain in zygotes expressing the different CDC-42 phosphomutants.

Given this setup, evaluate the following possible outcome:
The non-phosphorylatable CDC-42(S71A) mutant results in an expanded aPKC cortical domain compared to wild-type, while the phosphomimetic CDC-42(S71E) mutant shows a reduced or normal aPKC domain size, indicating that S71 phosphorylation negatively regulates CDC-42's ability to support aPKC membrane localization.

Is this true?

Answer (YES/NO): YES